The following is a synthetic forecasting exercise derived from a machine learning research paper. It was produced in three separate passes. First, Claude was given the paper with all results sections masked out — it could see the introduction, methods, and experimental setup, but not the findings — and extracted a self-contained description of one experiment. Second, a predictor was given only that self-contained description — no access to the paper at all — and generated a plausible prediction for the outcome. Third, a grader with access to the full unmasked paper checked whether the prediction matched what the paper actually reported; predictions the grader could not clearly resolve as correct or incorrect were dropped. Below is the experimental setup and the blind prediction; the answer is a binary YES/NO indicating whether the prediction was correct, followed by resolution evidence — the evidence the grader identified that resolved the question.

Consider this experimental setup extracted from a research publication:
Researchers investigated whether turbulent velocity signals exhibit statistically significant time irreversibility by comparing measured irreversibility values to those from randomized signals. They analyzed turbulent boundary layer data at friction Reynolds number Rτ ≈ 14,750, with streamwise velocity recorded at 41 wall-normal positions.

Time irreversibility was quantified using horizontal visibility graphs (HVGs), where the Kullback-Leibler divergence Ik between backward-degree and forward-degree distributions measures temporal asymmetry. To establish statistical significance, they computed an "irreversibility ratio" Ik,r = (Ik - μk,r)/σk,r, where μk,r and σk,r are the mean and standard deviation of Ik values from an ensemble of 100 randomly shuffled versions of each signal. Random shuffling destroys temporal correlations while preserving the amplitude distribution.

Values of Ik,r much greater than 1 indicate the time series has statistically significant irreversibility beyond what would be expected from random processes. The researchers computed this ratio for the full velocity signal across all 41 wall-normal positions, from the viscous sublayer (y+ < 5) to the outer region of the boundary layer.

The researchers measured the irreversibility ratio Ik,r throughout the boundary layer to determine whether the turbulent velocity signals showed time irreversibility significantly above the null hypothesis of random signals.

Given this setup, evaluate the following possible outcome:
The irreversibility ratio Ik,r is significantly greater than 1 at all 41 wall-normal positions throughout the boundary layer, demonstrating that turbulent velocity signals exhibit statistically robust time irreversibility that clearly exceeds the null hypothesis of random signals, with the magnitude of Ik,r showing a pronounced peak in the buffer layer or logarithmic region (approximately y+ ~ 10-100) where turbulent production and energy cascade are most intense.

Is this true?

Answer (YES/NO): YES